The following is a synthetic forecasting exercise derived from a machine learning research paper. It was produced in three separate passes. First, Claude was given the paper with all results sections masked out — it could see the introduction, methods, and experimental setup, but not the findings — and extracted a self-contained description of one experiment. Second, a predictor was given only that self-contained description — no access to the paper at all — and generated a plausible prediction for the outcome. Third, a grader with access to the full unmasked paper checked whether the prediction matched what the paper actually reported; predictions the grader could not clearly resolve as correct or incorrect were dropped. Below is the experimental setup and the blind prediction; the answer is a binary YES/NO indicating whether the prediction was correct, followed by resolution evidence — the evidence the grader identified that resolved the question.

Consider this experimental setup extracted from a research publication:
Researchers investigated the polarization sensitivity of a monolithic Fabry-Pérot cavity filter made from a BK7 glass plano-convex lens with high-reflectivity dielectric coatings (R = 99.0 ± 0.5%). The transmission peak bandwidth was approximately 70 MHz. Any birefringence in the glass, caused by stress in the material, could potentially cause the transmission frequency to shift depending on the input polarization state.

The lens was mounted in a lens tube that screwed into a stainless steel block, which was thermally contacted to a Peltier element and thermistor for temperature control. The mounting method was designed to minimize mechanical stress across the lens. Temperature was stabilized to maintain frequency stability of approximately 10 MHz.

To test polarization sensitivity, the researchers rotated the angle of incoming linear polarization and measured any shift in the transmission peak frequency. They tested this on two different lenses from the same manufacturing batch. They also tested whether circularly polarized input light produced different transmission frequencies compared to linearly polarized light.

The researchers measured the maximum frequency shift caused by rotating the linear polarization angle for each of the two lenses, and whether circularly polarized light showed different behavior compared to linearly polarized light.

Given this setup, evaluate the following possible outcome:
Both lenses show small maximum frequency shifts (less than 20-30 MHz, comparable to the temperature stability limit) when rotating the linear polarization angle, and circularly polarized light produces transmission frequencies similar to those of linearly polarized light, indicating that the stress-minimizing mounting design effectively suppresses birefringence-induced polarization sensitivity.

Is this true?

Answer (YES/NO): YES